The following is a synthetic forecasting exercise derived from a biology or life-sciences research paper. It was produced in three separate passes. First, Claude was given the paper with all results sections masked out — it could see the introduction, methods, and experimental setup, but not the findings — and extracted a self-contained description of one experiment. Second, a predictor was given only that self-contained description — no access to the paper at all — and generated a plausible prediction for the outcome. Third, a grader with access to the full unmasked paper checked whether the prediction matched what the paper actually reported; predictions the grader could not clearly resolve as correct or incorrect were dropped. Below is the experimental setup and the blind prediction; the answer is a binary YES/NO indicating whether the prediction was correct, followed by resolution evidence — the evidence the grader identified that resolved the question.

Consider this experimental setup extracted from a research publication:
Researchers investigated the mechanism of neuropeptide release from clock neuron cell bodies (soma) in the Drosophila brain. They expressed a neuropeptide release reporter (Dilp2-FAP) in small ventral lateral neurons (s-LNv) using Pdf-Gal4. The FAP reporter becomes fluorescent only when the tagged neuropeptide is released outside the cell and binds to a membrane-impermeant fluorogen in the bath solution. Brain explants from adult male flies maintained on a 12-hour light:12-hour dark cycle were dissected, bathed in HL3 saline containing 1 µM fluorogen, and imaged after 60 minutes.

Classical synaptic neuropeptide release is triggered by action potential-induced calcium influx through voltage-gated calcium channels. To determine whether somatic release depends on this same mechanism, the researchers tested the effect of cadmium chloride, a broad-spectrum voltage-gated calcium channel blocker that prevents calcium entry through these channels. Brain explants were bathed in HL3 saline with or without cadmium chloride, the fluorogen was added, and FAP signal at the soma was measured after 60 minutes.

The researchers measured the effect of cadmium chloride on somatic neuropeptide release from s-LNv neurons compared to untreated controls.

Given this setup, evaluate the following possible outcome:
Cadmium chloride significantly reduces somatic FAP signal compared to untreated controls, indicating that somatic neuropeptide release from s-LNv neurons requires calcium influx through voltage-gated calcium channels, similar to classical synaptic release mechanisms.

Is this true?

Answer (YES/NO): NO